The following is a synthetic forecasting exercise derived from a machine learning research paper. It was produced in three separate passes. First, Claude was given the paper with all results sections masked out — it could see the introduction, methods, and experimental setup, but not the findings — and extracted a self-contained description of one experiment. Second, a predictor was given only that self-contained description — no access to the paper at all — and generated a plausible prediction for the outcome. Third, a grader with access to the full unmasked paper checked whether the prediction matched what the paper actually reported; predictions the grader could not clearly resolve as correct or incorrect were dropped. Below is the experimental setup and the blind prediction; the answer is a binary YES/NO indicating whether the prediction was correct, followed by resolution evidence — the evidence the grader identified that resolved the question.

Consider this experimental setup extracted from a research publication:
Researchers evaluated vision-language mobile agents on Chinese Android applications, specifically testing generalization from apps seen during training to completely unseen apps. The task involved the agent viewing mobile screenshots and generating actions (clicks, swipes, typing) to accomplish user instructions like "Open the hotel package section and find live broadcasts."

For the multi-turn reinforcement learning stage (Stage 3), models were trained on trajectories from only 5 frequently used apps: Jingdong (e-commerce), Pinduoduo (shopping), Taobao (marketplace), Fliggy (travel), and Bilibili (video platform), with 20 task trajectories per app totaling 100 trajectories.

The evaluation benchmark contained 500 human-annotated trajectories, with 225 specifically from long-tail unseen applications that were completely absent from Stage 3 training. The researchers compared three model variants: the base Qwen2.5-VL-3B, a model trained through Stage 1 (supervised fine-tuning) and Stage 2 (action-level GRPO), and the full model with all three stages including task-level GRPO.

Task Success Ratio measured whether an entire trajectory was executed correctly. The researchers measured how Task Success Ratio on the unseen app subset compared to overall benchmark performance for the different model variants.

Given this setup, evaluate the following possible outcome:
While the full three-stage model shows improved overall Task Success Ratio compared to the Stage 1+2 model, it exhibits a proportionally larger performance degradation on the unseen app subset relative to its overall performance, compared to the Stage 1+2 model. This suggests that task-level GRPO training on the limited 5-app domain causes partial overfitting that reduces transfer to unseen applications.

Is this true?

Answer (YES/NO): NO